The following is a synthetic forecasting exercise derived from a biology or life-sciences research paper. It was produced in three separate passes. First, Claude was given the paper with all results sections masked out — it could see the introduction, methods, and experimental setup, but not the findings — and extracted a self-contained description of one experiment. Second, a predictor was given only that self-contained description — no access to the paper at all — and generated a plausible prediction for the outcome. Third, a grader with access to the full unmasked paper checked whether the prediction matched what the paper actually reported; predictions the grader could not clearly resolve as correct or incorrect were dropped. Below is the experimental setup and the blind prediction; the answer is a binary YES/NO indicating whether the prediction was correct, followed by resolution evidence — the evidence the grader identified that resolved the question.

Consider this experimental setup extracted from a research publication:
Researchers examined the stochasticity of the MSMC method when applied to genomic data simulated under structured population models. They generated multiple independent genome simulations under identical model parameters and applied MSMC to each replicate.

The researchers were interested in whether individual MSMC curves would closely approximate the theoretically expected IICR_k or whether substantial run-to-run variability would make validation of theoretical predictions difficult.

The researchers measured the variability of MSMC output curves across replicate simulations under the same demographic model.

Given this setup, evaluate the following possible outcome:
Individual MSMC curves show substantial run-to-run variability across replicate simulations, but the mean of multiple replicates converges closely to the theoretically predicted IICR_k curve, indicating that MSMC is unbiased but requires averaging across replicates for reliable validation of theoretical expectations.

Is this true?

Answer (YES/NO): NO